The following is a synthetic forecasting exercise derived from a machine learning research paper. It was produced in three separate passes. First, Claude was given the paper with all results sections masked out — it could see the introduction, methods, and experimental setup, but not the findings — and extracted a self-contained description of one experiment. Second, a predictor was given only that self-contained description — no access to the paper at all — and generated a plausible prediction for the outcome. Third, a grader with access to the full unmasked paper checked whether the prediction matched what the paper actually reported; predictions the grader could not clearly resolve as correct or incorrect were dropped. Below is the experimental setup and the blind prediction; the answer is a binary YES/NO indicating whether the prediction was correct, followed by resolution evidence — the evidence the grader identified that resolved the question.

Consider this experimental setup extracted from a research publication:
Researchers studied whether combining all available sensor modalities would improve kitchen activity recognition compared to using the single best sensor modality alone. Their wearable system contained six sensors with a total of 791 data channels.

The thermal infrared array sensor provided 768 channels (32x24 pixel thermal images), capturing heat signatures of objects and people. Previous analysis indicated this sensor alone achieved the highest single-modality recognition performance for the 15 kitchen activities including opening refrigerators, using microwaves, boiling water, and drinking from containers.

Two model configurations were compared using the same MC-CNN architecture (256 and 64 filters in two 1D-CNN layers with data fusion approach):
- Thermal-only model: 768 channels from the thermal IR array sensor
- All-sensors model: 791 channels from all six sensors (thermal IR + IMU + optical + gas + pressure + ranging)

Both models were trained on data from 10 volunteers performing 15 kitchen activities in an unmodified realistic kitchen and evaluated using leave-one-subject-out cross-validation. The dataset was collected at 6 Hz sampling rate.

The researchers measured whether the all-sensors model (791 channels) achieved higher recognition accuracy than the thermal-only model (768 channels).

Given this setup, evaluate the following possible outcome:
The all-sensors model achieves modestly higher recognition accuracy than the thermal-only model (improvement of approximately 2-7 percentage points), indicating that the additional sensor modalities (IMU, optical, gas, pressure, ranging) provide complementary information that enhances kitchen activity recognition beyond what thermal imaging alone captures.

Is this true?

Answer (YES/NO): YES